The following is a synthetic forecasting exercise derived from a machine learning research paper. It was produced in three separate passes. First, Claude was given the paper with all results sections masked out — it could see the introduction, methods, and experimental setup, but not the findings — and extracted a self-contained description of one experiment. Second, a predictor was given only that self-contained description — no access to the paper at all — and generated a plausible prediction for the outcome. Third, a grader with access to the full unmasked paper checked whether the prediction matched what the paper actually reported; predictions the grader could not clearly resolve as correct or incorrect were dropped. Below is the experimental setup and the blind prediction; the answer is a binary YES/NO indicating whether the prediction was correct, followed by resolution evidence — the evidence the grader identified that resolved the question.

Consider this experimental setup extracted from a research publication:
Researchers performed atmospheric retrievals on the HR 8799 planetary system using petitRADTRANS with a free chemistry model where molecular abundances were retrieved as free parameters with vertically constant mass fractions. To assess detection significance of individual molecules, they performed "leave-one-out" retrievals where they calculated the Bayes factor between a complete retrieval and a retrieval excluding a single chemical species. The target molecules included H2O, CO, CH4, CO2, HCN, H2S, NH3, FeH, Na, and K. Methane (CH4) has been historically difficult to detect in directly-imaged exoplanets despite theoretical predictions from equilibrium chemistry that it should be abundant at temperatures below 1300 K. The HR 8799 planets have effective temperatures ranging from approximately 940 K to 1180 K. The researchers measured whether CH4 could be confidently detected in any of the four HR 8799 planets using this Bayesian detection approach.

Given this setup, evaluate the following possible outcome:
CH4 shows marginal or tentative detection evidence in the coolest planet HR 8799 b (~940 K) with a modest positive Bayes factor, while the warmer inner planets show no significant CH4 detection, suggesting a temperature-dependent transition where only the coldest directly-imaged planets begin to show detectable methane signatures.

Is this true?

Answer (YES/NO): NO